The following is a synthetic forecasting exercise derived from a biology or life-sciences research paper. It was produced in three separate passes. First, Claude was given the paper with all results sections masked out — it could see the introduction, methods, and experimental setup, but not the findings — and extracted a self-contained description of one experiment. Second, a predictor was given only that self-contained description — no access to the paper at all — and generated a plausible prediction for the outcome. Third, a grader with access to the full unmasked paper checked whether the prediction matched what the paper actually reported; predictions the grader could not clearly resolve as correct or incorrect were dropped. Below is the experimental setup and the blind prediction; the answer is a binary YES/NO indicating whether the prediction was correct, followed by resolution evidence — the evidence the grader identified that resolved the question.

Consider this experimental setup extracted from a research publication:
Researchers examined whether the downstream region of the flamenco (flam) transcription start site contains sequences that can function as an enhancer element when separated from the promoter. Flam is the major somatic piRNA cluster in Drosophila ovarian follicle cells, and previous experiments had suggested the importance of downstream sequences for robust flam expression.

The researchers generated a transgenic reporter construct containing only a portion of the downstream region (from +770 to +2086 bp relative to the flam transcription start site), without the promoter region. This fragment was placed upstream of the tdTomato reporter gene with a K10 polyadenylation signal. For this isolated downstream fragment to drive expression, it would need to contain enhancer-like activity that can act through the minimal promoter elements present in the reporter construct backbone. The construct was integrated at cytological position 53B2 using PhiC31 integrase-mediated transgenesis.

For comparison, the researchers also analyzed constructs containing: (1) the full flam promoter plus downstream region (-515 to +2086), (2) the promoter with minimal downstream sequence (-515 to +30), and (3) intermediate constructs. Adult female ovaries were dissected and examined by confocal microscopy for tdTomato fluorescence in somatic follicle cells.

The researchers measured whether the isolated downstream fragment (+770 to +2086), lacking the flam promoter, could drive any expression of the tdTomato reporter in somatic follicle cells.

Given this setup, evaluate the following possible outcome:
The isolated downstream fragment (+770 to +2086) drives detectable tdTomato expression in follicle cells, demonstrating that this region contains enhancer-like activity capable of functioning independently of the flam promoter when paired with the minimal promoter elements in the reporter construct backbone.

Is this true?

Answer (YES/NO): NO